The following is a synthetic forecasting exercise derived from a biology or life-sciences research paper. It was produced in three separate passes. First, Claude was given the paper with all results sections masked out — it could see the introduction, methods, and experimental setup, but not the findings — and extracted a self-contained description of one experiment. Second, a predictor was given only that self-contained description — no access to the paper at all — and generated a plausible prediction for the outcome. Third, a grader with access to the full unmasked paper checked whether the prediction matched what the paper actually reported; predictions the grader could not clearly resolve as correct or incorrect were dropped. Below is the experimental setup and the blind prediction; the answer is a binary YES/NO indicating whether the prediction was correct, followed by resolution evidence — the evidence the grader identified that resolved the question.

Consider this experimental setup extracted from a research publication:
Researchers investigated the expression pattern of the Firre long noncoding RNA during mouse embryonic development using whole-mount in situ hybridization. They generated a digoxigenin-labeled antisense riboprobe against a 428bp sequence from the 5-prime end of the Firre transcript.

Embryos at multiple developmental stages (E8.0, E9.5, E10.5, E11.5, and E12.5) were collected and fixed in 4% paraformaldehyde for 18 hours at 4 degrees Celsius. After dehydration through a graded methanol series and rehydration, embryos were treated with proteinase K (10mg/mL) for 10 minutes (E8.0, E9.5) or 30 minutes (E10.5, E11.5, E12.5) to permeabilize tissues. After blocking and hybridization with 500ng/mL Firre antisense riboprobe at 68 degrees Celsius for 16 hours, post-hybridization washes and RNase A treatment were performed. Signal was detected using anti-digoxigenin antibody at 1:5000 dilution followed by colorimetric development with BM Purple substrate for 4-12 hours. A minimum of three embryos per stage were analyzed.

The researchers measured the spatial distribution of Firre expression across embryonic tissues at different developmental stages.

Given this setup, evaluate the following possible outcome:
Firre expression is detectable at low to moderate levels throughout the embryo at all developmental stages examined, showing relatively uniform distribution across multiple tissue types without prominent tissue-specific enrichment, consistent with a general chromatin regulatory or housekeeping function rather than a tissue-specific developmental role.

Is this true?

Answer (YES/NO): NO